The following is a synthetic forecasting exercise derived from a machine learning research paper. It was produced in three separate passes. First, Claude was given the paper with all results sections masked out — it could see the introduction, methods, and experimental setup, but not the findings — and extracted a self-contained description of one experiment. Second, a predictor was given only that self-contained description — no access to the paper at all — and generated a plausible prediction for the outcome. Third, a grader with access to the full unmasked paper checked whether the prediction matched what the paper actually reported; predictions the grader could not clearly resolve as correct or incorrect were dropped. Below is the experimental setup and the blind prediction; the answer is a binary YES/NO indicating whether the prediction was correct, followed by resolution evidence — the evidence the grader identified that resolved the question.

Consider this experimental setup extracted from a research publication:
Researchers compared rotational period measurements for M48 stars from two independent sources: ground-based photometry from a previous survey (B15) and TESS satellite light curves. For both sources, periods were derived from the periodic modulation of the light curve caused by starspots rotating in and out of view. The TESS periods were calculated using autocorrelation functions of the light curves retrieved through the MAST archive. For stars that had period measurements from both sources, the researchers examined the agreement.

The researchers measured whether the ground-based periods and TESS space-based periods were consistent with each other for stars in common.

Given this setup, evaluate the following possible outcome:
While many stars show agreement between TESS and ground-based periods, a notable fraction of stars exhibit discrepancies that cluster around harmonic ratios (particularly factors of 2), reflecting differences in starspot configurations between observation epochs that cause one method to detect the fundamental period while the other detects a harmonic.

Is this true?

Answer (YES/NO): NO